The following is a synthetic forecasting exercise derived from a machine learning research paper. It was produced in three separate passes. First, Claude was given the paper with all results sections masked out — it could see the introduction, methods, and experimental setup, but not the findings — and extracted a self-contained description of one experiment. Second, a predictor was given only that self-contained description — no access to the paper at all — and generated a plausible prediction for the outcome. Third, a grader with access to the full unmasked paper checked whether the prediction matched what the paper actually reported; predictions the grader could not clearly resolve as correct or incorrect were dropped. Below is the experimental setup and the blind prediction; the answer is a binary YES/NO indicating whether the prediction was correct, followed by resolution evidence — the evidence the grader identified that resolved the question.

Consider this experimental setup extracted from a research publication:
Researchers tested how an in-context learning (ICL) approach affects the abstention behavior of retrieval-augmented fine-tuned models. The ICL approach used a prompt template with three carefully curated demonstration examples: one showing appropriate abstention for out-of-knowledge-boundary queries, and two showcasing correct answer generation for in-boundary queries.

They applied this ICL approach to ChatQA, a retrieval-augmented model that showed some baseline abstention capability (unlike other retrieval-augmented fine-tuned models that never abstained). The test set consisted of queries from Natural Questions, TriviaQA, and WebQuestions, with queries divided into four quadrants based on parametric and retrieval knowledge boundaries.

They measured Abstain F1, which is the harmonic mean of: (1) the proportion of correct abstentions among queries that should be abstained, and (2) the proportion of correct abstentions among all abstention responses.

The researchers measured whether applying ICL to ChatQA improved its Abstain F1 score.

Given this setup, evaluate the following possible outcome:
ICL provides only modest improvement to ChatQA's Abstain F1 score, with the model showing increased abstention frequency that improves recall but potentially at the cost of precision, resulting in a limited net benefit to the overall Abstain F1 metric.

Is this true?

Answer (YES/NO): NO